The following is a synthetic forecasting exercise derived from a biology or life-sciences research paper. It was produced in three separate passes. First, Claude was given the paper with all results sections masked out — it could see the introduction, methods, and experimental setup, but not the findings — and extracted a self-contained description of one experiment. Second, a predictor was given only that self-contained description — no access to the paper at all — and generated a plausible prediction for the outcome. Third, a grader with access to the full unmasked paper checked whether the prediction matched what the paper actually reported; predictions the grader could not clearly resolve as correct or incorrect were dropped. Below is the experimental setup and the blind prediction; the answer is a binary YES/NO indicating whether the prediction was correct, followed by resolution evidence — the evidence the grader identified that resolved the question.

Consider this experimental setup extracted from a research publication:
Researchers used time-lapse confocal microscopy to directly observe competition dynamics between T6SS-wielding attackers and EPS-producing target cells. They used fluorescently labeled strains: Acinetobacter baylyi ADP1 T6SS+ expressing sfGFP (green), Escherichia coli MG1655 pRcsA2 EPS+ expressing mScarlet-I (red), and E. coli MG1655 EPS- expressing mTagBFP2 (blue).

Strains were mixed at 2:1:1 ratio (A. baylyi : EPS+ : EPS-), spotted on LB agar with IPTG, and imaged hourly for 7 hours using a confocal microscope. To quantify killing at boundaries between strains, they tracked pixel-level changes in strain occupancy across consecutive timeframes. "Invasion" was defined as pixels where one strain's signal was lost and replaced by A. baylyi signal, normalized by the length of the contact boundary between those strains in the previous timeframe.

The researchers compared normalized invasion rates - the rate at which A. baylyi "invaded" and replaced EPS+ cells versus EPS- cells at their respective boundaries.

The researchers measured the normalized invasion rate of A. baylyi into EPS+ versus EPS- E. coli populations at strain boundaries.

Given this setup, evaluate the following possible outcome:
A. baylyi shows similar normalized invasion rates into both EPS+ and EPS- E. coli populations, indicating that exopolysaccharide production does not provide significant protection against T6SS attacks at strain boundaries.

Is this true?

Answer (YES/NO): NO